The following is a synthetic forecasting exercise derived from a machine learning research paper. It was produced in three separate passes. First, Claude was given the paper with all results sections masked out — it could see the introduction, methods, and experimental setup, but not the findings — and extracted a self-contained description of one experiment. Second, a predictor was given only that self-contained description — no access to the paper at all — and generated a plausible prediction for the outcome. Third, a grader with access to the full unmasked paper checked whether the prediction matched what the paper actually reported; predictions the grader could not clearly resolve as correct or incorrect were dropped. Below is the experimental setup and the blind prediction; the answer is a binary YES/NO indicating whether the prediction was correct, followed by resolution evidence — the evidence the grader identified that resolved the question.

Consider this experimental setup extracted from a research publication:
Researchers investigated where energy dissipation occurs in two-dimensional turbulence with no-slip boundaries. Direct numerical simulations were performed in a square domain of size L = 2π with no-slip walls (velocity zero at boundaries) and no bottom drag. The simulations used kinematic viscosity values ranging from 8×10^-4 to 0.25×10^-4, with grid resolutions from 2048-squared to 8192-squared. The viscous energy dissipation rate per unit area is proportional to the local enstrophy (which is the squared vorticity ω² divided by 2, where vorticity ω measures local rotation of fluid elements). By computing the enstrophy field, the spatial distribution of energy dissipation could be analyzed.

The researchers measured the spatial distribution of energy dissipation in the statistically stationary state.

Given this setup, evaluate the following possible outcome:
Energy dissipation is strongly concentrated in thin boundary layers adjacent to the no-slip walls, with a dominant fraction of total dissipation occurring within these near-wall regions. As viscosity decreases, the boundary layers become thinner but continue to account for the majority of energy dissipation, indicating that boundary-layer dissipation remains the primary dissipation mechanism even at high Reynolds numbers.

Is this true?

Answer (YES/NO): NO